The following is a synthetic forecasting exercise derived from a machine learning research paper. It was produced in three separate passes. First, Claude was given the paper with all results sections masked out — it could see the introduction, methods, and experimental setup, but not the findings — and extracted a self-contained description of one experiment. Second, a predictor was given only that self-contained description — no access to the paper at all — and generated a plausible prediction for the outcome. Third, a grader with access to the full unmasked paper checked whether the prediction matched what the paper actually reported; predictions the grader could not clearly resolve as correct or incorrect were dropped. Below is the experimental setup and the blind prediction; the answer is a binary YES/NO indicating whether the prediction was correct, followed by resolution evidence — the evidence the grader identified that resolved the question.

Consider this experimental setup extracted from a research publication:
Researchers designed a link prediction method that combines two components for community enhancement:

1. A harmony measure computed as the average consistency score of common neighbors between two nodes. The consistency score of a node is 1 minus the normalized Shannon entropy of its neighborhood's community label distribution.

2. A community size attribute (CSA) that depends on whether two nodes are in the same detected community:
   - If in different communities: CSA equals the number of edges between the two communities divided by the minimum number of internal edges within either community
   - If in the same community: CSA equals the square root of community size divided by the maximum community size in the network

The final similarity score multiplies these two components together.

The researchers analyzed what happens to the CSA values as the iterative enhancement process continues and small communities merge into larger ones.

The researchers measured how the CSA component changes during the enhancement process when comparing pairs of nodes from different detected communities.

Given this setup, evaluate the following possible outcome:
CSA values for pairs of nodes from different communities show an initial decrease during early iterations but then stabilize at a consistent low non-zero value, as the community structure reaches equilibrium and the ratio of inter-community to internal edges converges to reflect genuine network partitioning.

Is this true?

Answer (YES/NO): NO